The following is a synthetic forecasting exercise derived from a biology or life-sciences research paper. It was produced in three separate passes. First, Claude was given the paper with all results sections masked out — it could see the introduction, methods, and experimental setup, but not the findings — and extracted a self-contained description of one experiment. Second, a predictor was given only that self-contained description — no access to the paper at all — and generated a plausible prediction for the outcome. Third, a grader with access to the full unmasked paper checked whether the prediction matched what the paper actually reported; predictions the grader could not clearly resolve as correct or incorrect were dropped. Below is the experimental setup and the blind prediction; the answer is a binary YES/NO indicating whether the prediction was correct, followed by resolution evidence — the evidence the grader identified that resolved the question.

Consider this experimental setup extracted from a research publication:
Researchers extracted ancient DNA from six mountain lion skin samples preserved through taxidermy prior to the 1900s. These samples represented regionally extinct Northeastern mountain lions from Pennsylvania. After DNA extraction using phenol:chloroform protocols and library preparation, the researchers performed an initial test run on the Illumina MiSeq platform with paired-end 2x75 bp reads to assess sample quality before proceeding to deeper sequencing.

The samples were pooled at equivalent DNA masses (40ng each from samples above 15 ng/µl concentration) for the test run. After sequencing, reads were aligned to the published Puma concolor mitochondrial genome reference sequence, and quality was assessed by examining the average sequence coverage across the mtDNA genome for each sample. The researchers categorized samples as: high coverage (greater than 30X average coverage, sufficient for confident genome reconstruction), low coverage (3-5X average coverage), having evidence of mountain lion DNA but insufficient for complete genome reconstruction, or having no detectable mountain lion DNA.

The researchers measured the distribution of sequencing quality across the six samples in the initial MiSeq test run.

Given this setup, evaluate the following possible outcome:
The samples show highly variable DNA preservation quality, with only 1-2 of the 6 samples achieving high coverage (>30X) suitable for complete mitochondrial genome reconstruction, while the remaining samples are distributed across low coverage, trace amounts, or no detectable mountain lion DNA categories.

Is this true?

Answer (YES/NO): YES